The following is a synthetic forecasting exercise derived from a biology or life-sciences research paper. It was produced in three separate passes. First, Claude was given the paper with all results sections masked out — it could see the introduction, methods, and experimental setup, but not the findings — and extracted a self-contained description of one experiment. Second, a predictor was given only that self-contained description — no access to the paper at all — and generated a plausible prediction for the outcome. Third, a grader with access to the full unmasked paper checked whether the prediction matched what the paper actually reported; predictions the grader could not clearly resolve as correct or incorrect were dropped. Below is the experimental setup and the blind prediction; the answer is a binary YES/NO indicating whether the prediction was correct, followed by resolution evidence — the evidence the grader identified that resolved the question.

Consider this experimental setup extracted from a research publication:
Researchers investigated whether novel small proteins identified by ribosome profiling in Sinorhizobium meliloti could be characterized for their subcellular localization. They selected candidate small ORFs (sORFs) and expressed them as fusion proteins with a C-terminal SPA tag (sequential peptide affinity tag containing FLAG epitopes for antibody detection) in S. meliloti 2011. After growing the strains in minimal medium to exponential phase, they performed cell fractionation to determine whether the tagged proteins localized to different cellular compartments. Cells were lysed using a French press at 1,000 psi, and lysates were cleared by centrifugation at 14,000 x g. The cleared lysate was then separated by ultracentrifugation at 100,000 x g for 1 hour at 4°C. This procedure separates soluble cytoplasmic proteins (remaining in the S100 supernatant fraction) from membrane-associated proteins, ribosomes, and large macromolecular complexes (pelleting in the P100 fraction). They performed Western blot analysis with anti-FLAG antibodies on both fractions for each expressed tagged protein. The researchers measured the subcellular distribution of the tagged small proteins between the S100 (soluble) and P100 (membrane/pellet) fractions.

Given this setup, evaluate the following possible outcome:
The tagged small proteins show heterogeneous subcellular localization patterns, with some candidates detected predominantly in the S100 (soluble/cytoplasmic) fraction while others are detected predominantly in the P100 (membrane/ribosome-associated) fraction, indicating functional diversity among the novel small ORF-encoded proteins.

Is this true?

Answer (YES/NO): YES